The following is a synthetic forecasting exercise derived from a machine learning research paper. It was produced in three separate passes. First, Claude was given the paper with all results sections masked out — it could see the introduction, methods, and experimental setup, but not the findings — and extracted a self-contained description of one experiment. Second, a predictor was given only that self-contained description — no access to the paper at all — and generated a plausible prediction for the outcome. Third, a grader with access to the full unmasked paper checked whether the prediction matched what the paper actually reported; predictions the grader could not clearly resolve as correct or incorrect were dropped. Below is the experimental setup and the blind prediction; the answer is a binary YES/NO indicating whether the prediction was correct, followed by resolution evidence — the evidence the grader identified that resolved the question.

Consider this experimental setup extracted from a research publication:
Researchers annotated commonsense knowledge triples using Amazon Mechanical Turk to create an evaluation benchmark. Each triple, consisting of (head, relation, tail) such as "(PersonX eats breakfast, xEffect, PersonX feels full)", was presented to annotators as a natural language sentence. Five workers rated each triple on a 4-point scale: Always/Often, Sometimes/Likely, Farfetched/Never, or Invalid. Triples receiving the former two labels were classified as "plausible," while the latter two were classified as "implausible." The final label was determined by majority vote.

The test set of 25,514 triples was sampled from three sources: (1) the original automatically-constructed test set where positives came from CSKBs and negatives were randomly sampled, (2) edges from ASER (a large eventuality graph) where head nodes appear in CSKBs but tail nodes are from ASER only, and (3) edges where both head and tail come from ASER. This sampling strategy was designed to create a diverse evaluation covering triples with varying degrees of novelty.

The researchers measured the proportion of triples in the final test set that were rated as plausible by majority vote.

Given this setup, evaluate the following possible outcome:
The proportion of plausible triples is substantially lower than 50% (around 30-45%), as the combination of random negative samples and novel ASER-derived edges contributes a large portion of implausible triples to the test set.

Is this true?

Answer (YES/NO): NO